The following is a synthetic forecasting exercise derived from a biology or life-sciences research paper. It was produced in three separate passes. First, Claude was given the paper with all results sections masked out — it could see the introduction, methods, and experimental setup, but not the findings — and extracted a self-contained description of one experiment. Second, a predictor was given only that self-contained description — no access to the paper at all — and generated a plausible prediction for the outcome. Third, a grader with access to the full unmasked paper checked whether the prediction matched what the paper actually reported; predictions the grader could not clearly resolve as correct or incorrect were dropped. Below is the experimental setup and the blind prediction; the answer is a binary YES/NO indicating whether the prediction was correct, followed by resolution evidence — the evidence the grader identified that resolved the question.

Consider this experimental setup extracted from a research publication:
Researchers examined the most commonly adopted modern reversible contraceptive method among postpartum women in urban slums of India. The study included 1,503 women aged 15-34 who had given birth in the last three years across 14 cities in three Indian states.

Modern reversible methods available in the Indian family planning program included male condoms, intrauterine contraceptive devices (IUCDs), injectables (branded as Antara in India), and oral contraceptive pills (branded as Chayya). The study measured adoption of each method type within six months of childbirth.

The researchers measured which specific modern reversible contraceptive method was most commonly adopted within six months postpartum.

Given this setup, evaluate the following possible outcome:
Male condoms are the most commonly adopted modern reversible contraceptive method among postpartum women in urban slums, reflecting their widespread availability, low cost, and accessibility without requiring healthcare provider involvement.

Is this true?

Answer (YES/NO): YES